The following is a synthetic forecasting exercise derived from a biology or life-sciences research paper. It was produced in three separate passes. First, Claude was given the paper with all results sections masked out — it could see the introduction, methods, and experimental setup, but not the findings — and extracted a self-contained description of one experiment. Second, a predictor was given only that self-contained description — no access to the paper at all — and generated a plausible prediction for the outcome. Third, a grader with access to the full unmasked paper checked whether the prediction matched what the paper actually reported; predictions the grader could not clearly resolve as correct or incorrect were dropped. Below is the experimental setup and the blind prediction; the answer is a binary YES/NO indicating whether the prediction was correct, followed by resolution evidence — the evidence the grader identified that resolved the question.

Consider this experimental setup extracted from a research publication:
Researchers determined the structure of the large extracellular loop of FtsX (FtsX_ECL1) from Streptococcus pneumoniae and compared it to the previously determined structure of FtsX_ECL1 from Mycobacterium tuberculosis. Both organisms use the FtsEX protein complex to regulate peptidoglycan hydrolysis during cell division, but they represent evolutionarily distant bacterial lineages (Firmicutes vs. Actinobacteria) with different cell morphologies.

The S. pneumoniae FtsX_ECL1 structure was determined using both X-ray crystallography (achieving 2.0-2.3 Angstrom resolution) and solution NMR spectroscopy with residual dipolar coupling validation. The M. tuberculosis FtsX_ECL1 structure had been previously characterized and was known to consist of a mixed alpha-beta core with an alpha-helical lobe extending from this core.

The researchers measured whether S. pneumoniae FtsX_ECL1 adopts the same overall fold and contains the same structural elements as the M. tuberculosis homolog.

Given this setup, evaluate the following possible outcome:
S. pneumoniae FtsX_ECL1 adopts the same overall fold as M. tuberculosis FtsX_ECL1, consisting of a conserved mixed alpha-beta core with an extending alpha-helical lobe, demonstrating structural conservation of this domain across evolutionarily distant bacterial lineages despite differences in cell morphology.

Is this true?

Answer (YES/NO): YES